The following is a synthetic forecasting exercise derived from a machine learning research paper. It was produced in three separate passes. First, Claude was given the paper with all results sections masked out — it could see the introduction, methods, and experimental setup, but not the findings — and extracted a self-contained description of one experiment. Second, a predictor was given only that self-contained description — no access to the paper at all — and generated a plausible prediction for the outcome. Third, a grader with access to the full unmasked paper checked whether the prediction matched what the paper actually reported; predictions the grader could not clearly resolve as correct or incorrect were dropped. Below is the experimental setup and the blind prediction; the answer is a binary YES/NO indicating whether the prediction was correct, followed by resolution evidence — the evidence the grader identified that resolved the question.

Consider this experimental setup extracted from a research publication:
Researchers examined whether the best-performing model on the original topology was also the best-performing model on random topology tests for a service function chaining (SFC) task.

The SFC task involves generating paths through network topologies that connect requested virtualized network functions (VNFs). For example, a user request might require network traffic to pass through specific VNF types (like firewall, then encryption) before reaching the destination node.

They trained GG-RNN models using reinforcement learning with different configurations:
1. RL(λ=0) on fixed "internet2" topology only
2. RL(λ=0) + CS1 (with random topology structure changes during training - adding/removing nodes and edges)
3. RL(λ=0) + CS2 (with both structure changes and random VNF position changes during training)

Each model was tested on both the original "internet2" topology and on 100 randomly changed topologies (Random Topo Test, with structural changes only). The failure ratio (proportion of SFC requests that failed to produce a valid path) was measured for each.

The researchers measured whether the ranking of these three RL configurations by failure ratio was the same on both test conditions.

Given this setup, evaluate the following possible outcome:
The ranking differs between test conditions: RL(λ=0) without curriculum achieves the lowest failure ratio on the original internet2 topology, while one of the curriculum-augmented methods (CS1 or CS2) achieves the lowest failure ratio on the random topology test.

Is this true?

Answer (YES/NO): YES